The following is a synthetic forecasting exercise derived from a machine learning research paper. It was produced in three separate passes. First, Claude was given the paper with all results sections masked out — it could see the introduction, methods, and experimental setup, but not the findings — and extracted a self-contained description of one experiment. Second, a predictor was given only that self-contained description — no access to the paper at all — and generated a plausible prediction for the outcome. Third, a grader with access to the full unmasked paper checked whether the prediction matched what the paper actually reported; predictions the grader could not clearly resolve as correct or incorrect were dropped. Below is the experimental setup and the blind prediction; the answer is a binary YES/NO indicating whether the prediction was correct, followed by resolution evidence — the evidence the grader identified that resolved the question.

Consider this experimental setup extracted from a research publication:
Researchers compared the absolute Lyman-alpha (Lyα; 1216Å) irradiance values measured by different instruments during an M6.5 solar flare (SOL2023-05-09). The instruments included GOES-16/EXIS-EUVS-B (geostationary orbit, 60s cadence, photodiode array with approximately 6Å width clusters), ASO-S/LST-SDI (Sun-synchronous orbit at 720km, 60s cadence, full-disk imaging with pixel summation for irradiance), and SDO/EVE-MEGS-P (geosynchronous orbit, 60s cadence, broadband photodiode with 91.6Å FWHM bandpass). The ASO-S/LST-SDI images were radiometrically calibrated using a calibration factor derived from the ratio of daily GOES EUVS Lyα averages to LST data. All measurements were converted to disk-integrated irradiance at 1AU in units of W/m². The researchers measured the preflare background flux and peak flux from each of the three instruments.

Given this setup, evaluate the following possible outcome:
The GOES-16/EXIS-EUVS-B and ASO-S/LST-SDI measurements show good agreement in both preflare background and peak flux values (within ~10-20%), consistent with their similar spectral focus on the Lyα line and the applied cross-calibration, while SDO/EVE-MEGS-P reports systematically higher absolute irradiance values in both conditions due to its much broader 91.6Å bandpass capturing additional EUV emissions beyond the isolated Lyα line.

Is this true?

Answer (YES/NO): NO